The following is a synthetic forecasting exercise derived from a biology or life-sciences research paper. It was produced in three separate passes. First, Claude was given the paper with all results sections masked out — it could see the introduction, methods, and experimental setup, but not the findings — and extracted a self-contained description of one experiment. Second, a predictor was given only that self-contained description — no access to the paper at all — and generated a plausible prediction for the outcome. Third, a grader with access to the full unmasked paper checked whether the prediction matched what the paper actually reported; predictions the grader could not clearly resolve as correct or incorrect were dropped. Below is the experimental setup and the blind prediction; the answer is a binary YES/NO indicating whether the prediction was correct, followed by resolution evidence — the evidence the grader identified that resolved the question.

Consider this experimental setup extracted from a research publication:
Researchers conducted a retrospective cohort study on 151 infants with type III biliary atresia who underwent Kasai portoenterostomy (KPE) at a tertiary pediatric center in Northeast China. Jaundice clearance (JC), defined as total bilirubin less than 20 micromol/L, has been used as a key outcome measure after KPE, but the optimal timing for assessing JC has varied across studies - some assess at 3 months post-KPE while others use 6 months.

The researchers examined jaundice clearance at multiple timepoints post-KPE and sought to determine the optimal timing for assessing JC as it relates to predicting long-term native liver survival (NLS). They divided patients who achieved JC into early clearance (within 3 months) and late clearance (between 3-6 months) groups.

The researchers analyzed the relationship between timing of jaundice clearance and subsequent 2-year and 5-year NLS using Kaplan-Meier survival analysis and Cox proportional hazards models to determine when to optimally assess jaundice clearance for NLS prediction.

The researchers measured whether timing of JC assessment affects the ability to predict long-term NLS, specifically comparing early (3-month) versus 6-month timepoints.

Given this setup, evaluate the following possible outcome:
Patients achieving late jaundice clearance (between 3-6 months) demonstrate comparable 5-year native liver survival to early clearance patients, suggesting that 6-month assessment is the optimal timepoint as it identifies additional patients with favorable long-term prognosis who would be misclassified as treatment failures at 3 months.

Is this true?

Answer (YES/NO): YES